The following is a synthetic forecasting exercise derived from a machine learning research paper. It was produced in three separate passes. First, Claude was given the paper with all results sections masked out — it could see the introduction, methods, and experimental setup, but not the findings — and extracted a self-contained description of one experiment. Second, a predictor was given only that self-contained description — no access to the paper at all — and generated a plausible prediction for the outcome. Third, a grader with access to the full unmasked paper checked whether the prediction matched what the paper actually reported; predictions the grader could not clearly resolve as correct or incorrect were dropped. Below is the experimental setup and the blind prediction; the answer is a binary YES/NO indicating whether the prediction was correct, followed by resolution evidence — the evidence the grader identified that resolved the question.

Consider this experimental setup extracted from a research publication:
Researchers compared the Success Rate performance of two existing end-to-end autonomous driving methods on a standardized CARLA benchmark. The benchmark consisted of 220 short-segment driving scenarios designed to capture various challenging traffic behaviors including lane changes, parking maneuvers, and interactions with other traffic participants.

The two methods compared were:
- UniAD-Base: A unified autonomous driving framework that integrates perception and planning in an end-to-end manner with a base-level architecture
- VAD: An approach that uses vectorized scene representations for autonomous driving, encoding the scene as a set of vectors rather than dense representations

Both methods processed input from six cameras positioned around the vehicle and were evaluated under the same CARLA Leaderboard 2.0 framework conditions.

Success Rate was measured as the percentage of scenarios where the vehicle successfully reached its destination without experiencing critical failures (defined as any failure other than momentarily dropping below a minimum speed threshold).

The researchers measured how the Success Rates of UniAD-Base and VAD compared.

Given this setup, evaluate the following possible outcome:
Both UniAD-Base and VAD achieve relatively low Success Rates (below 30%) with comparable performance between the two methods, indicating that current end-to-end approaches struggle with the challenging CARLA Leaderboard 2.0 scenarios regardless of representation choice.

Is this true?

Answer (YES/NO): YES